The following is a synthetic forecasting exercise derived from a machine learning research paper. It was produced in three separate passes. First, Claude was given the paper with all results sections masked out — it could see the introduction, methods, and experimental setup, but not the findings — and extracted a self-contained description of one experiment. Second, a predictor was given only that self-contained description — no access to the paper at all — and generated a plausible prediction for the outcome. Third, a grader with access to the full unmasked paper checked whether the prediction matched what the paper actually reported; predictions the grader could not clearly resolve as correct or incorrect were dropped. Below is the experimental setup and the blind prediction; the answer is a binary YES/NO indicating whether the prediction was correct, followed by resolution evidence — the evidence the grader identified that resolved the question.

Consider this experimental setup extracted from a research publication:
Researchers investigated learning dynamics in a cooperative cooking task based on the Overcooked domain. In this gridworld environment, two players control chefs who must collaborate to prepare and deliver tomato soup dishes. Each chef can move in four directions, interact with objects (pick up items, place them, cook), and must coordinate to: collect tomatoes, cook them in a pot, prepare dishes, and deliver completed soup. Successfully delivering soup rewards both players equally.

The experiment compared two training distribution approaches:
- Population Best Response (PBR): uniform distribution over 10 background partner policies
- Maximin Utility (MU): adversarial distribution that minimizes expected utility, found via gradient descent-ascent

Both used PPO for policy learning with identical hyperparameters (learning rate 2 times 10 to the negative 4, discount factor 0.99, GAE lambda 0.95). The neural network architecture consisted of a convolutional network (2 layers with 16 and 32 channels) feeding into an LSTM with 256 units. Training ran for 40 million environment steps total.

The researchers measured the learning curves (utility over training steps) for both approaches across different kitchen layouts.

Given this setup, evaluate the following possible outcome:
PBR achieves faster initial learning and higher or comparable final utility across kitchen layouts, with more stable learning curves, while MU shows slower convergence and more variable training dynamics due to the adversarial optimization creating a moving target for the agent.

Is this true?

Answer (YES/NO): NO